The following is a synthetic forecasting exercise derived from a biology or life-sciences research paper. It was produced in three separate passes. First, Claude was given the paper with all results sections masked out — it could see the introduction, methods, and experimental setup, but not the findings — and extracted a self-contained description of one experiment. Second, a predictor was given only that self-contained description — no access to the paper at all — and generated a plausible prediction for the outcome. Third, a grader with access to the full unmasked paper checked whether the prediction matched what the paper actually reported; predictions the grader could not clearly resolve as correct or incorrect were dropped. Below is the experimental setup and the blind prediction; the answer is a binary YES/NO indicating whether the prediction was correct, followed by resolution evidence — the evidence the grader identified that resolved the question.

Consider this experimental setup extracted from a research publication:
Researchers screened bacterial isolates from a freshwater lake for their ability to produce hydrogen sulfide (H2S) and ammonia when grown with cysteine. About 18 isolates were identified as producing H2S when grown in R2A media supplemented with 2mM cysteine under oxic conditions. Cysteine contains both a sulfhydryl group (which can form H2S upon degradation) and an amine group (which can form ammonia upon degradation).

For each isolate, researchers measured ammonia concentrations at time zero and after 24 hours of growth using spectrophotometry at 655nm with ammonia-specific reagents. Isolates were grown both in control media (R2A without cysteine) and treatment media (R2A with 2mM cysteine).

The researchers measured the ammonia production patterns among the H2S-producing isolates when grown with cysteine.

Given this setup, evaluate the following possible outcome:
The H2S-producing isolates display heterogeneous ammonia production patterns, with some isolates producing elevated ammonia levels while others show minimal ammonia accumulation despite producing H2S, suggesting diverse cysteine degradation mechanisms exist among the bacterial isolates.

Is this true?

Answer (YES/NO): YES